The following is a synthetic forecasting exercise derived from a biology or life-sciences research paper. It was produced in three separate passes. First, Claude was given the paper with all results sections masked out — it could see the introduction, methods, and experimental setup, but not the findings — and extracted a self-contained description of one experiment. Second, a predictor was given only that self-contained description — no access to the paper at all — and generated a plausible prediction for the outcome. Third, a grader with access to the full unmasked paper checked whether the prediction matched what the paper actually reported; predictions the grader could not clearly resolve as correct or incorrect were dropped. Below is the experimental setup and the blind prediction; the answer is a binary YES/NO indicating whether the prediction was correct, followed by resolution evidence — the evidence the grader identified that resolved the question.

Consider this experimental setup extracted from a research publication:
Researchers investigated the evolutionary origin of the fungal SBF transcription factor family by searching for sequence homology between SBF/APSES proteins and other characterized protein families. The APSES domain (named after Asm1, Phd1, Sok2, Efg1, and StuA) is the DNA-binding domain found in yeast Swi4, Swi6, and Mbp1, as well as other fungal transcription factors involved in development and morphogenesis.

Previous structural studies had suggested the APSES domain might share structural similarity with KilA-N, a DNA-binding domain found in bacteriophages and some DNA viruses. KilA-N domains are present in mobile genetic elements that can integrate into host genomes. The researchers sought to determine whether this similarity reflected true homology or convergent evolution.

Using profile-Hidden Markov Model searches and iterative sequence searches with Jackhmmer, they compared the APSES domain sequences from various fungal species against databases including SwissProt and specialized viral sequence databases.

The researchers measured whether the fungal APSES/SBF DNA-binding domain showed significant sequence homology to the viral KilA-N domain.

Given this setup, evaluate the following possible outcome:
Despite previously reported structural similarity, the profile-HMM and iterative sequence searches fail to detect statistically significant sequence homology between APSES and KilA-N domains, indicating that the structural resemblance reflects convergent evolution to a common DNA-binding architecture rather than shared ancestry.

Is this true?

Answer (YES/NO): NO